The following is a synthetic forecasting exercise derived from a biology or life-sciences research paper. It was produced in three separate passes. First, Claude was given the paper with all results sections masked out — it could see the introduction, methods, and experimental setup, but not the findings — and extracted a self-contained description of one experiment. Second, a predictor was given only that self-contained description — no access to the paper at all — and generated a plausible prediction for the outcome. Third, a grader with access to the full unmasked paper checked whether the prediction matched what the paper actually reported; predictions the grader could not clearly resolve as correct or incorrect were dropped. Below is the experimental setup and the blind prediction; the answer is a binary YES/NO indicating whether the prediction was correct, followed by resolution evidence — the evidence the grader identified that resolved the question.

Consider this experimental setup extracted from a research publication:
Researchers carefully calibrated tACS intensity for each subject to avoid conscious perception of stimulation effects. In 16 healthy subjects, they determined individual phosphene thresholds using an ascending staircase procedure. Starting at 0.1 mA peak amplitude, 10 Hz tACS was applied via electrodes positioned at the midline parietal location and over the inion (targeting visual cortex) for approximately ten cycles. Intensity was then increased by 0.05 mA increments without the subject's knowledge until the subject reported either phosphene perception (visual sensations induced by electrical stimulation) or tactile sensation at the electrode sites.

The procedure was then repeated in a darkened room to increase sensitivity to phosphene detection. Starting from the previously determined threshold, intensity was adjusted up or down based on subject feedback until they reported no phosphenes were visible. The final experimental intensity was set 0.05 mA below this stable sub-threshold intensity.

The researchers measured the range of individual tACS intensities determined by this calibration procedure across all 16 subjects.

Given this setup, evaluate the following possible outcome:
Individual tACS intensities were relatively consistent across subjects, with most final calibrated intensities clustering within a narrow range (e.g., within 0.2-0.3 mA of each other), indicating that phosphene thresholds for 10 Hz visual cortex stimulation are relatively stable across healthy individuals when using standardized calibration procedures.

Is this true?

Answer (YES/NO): NO